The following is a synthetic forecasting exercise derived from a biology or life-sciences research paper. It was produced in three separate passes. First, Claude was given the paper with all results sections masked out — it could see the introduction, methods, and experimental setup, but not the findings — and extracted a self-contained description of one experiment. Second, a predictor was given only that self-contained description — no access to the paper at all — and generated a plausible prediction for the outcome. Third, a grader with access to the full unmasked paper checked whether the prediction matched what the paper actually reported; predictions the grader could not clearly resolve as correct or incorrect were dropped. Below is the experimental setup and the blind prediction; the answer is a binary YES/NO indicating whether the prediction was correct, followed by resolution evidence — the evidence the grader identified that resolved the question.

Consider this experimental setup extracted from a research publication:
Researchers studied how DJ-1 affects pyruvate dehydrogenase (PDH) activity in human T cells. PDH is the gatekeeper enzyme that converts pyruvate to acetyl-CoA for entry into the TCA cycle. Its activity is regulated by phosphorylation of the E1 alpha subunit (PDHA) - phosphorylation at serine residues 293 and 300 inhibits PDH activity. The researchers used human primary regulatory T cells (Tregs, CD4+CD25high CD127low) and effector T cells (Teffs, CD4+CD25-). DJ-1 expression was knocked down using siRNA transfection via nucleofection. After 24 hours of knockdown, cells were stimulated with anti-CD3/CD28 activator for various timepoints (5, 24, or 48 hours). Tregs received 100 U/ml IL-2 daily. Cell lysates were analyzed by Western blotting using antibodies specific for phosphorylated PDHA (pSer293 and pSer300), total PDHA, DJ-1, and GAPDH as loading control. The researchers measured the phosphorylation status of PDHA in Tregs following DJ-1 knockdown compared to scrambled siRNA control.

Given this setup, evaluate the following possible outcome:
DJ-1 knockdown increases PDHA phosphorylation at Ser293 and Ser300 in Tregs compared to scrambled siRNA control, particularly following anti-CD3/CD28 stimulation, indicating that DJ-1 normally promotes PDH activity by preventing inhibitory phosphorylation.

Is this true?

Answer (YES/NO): NO